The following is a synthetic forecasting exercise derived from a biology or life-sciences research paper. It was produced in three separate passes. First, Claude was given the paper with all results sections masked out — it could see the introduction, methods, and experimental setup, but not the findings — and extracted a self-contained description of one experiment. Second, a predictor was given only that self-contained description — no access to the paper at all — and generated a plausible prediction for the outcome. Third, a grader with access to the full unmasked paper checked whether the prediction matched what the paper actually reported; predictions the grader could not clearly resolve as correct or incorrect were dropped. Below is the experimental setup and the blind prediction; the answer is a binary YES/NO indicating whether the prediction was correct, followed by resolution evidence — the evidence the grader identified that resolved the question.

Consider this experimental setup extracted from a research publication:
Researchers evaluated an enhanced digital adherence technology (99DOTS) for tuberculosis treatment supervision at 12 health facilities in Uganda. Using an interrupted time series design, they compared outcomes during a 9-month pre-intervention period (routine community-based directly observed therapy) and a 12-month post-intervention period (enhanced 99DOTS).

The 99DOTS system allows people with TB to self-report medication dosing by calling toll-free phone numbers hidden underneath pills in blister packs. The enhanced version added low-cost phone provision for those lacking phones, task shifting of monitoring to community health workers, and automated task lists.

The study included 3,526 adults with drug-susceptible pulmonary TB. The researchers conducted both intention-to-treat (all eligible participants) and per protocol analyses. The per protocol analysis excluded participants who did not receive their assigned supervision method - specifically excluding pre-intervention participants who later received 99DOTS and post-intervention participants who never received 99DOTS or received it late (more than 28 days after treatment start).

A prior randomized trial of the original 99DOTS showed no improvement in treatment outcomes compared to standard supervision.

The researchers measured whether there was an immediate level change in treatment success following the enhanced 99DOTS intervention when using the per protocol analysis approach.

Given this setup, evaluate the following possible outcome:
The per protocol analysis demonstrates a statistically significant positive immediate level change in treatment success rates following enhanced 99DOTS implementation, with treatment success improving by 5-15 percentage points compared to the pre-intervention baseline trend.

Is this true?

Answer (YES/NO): NO